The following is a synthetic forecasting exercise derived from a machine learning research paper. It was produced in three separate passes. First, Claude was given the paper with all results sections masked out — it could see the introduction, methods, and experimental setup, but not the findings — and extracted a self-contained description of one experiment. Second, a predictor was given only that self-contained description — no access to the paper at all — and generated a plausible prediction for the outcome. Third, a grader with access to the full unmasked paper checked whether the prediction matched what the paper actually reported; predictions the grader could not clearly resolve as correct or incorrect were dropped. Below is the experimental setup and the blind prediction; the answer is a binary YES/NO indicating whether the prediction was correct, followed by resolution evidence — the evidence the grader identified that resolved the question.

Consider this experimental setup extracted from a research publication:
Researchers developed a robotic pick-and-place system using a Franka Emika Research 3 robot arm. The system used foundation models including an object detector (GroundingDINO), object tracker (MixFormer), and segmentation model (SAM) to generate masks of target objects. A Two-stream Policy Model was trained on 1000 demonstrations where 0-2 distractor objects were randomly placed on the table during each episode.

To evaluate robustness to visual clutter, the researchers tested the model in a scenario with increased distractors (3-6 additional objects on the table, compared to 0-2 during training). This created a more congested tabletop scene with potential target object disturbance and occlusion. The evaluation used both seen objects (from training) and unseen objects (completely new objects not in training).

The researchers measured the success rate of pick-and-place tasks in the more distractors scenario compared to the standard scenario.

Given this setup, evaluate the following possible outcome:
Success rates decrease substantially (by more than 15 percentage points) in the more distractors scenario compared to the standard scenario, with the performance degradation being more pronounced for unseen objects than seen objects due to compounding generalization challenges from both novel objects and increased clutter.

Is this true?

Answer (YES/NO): NO